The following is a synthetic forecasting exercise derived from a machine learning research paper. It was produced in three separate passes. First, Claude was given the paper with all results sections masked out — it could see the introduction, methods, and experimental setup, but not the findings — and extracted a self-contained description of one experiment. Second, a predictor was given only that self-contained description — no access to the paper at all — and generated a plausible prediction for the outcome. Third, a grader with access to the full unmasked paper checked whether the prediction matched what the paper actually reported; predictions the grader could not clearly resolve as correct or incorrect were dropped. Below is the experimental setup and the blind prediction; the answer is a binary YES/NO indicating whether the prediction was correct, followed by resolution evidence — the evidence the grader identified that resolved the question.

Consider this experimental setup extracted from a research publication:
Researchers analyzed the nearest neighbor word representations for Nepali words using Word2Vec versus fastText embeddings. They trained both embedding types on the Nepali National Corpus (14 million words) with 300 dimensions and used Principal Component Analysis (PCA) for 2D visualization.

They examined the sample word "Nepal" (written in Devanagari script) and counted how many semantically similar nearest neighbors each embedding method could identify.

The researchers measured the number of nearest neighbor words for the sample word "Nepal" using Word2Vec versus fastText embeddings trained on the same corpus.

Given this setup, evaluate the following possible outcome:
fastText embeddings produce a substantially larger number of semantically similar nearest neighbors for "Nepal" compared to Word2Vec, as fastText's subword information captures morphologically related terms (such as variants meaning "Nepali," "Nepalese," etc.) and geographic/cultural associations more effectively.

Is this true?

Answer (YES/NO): YES